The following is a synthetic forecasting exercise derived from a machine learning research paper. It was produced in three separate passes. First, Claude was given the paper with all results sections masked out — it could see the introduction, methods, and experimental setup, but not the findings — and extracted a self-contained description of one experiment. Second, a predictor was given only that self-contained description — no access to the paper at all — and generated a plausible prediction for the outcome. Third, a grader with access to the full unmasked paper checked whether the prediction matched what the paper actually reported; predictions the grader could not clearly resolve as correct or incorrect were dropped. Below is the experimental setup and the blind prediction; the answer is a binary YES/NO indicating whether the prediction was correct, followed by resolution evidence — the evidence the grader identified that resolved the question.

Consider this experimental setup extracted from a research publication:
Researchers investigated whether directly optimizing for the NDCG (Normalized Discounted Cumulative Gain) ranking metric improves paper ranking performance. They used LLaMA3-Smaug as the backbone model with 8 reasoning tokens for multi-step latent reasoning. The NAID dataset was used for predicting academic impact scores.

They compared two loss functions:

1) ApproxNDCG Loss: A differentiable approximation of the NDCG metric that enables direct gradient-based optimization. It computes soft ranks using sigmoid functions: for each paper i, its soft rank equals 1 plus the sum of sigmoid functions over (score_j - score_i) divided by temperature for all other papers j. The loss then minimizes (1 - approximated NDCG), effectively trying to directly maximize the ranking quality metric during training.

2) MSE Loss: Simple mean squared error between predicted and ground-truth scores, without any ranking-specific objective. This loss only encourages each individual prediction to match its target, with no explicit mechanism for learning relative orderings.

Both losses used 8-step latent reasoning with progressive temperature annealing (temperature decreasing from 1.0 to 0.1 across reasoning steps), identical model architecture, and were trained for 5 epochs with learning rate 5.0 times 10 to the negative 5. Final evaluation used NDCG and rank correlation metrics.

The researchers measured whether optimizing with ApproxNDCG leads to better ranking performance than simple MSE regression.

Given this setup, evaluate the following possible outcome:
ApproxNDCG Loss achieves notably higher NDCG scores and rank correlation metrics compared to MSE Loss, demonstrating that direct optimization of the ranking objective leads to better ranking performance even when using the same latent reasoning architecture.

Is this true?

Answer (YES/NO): NO